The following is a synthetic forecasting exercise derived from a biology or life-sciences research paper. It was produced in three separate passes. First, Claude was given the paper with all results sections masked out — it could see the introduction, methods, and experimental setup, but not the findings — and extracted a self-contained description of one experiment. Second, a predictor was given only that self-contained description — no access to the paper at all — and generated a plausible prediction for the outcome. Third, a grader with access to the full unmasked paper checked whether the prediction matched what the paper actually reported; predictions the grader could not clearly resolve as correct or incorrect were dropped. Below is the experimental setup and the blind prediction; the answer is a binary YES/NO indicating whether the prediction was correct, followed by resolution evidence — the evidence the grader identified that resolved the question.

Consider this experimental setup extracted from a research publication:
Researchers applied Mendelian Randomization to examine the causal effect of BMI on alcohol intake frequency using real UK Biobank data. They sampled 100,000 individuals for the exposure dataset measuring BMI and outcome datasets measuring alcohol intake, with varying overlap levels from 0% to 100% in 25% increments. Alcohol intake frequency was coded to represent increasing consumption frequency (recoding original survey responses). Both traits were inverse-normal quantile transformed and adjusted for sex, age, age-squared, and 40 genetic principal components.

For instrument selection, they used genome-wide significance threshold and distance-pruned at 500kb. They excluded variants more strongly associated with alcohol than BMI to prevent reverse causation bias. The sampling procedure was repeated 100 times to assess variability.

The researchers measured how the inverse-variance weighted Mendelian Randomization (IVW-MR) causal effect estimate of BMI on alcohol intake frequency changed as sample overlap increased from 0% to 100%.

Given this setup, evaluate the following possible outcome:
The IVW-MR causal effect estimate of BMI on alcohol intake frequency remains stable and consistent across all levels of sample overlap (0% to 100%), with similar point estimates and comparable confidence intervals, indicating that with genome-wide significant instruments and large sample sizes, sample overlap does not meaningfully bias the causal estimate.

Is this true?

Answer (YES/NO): NO